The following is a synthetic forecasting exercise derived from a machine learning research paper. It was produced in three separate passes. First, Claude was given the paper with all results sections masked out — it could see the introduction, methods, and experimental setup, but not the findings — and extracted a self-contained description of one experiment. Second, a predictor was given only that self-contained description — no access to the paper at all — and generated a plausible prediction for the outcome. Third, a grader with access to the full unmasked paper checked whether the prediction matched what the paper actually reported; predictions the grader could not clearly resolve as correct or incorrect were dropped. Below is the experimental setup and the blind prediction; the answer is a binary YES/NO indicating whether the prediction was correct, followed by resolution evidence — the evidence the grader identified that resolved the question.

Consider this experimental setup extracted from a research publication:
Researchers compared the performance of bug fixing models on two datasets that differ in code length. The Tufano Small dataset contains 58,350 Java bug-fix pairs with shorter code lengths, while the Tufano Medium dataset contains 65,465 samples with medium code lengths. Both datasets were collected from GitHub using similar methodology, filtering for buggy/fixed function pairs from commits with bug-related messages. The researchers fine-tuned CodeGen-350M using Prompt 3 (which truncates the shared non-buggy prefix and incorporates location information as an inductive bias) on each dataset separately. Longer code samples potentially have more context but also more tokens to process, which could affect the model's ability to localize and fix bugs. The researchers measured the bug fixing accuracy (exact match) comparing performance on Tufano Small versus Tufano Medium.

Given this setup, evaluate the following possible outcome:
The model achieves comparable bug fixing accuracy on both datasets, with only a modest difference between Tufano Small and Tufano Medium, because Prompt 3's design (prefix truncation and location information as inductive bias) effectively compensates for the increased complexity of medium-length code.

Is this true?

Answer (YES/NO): NO